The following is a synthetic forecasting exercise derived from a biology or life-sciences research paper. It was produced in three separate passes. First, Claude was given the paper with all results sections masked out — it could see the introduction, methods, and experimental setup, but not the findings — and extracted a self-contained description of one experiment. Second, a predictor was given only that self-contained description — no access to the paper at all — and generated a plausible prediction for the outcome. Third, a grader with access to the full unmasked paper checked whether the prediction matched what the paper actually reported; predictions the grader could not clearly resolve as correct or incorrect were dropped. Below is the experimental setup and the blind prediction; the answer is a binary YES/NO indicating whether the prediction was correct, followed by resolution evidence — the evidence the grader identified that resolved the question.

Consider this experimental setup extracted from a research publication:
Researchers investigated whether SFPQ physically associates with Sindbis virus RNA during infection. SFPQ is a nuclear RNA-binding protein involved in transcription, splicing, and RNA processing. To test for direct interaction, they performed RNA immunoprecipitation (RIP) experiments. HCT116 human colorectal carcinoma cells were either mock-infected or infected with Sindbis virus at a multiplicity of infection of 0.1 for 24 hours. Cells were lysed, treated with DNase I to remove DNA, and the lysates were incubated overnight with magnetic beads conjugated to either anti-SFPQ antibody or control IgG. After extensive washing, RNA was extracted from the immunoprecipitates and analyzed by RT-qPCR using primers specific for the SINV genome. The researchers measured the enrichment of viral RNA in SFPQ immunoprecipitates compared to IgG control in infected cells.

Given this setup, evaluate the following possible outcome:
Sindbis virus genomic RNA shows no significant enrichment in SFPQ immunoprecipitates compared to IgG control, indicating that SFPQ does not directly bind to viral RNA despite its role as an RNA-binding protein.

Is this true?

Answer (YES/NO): NO